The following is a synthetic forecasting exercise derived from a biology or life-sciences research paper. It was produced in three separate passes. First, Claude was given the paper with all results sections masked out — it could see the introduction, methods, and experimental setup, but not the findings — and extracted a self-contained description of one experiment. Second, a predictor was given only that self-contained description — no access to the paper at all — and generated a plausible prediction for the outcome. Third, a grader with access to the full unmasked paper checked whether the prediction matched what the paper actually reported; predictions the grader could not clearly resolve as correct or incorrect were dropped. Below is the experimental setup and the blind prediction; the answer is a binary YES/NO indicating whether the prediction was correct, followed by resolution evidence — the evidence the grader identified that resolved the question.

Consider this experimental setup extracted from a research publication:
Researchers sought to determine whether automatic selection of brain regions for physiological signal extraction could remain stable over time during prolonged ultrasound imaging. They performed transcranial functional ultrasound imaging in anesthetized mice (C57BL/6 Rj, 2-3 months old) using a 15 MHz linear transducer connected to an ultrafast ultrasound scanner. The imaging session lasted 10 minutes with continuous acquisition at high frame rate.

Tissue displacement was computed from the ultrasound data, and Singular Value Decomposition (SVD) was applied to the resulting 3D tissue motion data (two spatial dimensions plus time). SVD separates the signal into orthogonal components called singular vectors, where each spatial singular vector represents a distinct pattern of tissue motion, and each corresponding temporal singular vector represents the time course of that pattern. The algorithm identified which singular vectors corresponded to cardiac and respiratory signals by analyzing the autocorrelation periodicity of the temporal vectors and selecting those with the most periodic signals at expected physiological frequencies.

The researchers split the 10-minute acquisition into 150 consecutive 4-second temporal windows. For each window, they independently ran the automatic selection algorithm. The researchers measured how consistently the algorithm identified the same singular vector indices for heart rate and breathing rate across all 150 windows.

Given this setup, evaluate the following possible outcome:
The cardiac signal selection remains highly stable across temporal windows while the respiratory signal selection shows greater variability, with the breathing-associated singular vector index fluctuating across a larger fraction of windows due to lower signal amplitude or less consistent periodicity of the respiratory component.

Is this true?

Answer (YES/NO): NO